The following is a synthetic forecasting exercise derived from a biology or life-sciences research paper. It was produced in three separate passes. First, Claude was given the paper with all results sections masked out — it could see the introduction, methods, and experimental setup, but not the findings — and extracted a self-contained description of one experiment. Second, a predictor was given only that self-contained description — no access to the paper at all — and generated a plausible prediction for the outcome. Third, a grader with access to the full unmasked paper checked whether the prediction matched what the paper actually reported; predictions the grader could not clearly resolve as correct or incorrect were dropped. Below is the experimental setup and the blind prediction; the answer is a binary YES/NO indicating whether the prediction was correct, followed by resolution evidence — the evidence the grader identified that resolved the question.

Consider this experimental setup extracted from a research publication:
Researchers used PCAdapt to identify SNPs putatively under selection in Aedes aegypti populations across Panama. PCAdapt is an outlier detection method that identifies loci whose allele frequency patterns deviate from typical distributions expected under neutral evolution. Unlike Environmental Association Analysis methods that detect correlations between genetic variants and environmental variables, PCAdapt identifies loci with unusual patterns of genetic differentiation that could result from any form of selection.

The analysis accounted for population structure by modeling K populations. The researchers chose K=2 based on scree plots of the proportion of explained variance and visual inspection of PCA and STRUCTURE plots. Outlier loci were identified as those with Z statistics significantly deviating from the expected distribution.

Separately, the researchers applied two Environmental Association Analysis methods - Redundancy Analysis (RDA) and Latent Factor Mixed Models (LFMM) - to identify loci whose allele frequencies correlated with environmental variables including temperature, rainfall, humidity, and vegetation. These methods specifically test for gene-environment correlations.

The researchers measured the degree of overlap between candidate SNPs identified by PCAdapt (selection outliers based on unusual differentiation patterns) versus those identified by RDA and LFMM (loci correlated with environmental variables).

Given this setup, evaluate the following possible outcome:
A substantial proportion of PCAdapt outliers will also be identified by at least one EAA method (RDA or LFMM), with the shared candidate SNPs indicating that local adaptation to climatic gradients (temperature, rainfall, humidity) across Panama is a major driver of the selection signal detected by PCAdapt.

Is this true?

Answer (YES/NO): NO